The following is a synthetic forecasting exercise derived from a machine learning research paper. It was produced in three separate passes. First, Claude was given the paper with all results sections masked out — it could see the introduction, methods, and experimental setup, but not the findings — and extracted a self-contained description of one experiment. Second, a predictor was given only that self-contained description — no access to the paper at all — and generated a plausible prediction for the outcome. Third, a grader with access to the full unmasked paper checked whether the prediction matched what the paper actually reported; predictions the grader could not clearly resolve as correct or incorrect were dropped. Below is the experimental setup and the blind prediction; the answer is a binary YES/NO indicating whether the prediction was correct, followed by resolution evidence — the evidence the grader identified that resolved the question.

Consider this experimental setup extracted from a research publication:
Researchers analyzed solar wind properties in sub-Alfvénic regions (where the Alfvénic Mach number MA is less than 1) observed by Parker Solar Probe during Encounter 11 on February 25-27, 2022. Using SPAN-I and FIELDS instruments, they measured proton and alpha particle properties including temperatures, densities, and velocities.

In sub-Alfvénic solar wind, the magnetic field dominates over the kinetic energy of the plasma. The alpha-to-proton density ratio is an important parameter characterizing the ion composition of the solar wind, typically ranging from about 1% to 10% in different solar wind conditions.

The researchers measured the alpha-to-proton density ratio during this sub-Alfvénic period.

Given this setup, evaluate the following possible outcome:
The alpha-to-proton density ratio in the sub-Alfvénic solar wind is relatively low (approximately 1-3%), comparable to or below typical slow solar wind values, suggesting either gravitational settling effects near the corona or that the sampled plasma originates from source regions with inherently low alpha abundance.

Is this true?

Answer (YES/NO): NO